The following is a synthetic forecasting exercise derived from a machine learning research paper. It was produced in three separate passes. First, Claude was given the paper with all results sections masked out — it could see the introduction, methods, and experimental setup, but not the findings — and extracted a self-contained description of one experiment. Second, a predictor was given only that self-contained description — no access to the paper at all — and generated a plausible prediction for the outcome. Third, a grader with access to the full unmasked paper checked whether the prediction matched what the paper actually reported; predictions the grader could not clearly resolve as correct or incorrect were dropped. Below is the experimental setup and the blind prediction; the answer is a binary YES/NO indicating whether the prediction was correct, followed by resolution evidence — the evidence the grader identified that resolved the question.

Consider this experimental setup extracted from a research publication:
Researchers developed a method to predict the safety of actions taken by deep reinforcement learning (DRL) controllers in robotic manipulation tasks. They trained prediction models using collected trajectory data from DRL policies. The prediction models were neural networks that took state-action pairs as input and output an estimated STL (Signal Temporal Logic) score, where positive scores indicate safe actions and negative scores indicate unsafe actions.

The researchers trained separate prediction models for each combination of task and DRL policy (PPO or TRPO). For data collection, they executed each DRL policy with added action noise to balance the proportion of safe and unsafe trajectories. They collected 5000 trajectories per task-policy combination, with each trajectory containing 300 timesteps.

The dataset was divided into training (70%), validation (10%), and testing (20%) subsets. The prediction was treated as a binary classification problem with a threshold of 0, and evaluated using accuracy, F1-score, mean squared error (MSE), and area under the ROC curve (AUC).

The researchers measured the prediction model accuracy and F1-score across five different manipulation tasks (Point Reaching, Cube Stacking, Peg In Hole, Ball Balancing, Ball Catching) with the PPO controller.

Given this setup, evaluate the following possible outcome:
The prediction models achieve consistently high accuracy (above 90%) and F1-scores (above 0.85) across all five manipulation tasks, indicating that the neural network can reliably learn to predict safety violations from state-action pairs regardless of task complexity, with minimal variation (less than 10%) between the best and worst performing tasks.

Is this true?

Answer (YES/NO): NO